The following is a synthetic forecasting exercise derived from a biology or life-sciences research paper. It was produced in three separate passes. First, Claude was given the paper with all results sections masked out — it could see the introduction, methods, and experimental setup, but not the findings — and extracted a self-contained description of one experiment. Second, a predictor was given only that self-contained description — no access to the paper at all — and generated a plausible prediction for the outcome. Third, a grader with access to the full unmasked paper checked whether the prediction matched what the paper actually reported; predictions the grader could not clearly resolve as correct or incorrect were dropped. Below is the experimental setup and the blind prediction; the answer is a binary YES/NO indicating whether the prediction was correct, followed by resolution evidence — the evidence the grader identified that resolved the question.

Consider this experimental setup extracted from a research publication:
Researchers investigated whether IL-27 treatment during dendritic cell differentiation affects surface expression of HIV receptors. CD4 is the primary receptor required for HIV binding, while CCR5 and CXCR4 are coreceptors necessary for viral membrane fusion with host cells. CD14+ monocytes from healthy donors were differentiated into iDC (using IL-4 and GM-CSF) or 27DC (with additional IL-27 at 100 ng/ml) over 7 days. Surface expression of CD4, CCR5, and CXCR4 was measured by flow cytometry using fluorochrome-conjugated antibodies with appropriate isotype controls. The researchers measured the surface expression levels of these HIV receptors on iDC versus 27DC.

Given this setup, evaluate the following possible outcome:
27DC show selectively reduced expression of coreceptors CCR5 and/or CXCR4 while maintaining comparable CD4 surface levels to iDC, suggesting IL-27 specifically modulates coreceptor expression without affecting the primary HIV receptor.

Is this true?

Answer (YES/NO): NO